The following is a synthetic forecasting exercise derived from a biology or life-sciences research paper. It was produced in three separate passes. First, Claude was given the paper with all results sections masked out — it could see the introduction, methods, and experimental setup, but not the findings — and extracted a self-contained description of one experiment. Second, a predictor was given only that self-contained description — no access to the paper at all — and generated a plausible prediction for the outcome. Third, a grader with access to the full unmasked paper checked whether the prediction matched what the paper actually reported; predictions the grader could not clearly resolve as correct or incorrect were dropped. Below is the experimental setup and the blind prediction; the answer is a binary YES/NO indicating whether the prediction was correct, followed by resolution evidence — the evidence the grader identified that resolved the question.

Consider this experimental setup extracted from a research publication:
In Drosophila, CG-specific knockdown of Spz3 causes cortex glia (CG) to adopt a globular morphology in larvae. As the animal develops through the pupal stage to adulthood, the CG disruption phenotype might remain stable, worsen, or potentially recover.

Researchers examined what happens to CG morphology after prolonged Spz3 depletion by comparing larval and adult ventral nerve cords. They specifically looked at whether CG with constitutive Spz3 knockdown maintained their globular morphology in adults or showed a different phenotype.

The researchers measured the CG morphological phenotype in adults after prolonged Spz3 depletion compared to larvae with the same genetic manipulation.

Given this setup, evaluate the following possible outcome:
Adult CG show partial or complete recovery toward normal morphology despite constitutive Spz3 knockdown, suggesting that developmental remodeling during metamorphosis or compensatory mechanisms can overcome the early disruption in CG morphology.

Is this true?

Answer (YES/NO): NO